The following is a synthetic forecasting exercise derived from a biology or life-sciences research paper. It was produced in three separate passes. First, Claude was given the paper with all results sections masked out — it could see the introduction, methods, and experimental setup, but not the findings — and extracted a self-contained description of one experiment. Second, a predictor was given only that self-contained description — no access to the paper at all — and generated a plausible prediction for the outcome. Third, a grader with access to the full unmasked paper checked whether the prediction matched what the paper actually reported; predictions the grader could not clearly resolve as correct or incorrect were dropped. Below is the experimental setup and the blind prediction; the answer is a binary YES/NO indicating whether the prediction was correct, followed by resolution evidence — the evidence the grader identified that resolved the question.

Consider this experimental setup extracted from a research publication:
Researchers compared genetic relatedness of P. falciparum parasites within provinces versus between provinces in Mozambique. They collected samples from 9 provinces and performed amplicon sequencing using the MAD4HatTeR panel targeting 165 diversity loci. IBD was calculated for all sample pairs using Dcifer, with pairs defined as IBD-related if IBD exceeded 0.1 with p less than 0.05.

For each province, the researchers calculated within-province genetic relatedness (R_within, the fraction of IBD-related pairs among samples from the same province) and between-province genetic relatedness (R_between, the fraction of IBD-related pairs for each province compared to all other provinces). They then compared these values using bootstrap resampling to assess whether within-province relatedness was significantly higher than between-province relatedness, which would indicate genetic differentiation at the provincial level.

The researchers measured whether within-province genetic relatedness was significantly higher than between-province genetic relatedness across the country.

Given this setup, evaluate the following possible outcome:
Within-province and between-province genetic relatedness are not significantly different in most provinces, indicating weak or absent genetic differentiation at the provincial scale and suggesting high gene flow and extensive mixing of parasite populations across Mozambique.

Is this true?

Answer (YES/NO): NO